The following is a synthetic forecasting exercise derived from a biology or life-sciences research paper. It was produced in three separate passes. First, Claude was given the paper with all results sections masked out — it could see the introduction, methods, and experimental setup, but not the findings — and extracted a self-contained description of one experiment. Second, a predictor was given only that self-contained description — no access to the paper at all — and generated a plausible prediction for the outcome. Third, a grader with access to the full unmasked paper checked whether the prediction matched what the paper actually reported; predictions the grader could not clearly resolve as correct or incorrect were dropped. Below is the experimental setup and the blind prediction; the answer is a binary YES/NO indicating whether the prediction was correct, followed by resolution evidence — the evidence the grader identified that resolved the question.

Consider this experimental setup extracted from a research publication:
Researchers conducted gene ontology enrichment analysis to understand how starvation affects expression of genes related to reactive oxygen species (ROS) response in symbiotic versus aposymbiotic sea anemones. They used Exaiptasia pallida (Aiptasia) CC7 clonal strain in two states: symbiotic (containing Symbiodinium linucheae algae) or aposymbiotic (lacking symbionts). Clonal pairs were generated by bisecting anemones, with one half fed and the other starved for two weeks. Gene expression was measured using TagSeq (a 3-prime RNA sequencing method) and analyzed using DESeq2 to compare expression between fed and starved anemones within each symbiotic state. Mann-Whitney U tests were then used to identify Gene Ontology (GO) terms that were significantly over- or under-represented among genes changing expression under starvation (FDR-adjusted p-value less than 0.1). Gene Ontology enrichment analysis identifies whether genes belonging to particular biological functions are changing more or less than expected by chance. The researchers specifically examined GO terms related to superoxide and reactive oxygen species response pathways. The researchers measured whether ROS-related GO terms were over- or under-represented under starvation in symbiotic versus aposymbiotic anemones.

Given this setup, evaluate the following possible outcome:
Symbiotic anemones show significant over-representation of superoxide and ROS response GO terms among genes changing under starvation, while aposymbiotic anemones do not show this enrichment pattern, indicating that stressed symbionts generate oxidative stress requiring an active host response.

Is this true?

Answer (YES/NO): NO